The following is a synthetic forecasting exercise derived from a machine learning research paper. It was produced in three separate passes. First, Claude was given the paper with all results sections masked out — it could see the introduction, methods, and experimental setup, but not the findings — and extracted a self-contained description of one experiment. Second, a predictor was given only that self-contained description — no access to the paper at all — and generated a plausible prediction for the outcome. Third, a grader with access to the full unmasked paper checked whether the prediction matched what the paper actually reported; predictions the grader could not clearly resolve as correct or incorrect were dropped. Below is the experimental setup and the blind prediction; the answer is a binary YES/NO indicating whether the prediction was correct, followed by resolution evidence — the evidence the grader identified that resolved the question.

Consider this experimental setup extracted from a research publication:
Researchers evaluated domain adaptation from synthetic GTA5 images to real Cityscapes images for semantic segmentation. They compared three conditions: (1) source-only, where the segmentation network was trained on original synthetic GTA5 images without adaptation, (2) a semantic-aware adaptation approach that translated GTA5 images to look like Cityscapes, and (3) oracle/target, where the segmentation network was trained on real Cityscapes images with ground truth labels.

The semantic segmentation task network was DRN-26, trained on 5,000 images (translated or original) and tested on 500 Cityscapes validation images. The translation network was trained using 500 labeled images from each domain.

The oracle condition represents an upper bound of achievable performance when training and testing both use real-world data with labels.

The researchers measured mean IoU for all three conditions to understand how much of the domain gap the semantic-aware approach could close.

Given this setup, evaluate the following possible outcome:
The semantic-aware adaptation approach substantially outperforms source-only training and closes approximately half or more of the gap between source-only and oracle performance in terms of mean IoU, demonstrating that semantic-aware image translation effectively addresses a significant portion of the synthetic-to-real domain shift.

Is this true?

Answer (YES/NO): YES